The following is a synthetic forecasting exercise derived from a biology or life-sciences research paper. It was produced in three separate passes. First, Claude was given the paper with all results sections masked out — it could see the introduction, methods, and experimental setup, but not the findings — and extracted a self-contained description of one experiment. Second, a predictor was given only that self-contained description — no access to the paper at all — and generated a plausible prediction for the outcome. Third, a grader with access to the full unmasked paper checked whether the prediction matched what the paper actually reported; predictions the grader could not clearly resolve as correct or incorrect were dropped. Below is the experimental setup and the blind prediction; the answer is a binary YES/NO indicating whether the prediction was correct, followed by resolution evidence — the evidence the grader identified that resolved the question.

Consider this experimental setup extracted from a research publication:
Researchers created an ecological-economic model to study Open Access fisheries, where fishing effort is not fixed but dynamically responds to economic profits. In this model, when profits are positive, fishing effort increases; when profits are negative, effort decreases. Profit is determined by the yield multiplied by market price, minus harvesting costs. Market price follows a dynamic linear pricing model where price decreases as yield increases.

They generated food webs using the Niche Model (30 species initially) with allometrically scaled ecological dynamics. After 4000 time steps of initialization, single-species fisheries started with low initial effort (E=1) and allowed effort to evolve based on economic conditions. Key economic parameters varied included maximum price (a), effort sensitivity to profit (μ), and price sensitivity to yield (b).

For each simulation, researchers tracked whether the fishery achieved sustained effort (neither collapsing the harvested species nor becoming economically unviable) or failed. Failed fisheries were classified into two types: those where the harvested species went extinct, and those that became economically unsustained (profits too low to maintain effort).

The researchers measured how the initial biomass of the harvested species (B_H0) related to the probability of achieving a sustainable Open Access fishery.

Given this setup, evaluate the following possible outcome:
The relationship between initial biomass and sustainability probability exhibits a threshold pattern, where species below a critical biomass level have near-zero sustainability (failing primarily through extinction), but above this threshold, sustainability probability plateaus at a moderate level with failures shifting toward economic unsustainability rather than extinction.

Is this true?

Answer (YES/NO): NO